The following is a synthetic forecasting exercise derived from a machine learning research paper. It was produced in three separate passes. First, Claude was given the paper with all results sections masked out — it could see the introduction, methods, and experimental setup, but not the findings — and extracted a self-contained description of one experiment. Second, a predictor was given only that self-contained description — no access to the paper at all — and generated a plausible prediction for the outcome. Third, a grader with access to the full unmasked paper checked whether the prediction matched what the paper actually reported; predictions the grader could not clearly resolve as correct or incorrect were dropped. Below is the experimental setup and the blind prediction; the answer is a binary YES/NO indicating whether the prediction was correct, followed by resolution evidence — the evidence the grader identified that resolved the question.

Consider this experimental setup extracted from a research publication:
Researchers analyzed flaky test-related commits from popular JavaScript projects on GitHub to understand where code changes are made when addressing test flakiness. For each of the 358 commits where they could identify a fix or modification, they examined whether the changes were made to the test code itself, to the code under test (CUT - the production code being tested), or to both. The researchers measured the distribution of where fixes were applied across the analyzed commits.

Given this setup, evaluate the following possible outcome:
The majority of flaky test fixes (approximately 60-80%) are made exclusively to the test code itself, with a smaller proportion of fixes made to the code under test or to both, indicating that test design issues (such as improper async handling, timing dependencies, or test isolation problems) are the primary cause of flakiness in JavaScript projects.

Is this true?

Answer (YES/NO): NO